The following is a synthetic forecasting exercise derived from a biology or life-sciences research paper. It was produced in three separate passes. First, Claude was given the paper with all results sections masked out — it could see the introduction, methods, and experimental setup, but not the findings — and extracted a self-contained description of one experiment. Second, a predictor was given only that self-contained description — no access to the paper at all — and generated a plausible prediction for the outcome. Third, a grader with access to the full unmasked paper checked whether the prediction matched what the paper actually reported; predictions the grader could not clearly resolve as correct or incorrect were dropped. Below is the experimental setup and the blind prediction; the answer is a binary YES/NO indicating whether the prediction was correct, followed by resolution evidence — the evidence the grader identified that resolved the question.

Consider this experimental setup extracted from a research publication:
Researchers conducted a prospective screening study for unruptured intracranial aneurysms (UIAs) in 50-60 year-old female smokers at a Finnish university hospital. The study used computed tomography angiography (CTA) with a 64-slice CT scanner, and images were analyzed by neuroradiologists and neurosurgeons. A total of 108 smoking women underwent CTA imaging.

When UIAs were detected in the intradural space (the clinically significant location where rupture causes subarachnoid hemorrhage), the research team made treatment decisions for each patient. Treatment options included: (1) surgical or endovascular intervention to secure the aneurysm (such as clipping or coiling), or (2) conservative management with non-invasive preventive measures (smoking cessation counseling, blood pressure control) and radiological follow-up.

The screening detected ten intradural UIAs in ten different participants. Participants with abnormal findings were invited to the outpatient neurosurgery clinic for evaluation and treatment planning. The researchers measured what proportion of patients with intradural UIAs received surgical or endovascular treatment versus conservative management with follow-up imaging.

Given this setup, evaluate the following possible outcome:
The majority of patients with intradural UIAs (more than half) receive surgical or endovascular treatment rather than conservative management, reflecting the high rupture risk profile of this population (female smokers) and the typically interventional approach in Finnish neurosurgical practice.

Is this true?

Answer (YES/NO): NO